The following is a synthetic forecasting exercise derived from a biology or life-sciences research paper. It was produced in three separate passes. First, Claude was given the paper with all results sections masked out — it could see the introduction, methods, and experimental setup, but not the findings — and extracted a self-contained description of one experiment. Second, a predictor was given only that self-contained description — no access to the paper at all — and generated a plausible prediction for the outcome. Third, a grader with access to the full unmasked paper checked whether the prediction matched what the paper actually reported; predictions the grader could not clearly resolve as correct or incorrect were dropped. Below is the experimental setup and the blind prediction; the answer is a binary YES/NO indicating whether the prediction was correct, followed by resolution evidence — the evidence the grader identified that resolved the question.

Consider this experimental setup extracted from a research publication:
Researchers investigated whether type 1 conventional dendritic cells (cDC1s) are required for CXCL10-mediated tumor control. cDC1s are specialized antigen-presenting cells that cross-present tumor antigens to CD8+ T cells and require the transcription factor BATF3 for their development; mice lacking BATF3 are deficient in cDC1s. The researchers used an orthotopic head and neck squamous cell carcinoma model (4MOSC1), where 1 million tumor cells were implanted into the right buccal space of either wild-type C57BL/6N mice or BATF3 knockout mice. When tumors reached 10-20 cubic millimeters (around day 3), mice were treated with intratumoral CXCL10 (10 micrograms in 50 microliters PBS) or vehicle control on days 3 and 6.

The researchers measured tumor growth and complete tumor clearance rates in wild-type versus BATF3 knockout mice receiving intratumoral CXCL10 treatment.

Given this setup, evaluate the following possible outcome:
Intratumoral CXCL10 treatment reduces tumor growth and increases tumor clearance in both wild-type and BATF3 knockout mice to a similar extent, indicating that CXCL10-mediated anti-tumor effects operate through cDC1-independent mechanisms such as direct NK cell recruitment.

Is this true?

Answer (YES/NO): NO